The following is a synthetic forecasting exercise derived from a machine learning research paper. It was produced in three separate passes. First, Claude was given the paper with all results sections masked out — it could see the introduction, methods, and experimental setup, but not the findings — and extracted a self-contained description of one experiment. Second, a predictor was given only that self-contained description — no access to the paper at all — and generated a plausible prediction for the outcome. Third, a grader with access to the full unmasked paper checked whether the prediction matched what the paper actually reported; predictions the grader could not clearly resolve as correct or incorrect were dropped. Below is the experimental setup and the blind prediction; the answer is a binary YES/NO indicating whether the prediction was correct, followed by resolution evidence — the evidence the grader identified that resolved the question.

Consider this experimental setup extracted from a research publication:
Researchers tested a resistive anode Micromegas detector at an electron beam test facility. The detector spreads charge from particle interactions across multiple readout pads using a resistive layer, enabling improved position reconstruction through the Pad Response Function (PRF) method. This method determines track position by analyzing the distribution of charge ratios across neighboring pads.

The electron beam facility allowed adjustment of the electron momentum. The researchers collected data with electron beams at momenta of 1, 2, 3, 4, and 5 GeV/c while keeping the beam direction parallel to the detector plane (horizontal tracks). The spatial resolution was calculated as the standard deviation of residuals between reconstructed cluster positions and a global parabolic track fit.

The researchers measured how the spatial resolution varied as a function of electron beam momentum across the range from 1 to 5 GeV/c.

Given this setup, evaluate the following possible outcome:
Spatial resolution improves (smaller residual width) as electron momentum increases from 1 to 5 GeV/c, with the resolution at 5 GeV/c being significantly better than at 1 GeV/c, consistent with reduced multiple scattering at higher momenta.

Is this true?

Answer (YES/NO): NO